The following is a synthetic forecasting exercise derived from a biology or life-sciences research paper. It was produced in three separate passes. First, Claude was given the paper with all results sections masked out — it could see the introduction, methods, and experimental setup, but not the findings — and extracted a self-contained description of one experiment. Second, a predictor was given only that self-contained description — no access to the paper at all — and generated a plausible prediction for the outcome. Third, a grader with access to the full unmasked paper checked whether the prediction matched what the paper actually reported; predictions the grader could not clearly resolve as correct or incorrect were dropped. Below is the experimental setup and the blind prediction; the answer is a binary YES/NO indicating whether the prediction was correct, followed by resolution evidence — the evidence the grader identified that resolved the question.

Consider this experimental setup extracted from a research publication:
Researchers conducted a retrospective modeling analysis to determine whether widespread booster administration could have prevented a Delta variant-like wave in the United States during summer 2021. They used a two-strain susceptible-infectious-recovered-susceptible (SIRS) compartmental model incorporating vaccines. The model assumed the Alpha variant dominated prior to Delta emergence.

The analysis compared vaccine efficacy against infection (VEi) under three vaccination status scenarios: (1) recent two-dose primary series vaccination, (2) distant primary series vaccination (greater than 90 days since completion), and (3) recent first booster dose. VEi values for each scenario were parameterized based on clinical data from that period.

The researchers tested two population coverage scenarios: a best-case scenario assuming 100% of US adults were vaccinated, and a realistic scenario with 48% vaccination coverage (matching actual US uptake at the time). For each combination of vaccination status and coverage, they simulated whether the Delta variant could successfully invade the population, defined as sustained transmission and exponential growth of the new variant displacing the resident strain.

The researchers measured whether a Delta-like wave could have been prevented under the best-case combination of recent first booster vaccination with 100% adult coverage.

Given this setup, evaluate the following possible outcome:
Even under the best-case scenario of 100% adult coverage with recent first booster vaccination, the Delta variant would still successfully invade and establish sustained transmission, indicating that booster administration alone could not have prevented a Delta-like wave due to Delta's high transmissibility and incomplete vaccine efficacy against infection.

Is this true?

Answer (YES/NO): NO